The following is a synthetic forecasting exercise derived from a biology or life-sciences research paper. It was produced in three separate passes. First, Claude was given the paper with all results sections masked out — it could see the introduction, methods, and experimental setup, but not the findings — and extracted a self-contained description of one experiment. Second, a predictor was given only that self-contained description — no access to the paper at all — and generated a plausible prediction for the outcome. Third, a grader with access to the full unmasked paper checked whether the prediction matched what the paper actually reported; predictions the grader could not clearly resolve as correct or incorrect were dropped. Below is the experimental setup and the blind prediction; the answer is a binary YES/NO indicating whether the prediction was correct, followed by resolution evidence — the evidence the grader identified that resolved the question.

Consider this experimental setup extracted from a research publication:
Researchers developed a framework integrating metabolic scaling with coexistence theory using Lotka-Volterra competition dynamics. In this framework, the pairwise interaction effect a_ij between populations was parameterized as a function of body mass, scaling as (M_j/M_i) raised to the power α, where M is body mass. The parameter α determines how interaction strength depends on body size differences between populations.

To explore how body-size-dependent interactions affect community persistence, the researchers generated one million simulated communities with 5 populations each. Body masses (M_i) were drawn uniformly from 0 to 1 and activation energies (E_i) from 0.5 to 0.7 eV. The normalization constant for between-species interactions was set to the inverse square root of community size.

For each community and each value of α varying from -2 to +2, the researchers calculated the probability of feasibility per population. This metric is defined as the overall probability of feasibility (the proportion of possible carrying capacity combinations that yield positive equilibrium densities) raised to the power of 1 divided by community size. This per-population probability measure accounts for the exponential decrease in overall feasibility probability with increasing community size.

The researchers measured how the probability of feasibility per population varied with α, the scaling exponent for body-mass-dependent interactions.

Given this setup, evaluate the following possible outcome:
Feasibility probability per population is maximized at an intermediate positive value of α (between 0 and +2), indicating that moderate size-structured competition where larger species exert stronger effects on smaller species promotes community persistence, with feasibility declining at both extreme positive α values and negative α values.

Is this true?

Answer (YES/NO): NO